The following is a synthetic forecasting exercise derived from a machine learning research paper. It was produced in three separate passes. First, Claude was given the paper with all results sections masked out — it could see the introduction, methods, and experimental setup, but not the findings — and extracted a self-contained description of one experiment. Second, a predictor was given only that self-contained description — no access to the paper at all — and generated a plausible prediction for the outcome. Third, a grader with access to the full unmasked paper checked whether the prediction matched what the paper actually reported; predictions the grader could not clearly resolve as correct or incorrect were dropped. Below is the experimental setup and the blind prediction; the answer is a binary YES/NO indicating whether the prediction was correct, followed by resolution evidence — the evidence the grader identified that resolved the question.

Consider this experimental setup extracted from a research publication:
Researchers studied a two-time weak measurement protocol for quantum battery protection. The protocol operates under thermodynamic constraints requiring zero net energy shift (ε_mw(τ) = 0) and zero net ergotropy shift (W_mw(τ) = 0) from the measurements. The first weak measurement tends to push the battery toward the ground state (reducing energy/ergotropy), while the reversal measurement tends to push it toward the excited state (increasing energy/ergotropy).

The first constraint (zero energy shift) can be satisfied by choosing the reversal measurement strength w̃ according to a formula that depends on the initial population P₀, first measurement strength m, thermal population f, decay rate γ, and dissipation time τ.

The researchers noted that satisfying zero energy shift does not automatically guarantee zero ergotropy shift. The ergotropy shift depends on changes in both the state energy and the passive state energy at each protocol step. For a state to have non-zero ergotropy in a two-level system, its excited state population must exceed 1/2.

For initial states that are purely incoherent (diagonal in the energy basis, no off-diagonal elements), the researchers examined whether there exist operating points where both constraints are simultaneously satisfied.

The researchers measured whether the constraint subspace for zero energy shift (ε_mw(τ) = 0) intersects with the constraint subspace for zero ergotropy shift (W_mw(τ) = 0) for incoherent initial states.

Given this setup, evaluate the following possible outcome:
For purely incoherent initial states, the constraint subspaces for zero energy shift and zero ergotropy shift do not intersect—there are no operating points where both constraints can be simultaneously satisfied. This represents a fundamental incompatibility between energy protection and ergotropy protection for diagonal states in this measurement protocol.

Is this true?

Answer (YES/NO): NO